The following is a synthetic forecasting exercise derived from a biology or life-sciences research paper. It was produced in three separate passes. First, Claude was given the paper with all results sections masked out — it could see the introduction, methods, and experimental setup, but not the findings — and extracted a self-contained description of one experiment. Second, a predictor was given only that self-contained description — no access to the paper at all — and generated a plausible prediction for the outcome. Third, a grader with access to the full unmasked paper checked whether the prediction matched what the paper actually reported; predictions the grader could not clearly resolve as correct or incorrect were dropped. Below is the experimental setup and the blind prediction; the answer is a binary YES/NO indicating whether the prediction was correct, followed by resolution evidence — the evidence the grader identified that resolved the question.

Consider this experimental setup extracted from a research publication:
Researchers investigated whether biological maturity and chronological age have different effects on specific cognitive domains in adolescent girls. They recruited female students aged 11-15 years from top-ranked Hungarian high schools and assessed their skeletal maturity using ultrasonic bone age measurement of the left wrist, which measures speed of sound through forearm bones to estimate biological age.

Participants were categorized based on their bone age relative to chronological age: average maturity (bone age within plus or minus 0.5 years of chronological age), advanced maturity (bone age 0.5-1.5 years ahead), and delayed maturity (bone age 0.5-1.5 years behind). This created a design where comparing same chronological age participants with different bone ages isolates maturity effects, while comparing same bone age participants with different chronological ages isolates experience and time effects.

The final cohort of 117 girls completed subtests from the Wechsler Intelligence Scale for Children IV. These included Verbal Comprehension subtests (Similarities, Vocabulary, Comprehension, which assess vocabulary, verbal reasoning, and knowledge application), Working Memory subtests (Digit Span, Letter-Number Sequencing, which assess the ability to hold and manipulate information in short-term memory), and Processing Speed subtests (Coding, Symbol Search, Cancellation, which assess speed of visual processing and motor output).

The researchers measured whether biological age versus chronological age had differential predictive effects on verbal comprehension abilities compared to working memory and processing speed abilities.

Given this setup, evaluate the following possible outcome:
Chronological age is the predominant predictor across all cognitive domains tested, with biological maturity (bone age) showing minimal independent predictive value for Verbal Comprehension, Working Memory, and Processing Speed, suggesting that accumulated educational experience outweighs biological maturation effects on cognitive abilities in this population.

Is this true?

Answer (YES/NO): NO